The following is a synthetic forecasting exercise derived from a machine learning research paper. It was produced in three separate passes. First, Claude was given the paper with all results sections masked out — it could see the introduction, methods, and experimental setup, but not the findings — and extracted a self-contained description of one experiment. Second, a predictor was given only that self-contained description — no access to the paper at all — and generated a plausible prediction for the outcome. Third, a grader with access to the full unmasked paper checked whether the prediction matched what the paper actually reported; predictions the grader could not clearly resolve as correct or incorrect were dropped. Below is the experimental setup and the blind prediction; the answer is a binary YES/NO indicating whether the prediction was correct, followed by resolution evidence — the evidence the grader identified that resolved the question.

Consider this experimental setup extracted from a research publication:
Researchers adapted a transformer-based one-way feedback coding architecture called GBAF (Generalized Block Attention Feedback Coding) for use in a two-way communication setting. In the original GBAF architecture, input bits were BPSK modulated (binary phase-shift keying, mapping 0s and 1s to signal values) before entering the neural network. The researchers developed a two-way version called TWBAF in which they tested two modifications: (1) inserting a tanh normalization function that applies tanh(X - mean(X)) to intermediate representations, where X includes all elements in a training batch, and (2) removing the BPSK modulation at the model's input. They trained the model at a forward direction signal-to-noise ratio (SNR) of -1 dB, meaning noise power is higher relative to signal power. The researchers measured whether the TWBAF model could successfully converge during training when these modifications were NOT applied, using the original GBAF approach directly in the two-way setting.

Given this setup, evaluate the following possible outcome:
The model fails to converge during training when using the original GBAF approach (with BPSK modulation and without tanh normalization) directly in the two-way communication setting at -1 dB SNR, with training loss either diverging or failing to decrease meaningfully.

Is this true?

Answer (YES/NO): YES